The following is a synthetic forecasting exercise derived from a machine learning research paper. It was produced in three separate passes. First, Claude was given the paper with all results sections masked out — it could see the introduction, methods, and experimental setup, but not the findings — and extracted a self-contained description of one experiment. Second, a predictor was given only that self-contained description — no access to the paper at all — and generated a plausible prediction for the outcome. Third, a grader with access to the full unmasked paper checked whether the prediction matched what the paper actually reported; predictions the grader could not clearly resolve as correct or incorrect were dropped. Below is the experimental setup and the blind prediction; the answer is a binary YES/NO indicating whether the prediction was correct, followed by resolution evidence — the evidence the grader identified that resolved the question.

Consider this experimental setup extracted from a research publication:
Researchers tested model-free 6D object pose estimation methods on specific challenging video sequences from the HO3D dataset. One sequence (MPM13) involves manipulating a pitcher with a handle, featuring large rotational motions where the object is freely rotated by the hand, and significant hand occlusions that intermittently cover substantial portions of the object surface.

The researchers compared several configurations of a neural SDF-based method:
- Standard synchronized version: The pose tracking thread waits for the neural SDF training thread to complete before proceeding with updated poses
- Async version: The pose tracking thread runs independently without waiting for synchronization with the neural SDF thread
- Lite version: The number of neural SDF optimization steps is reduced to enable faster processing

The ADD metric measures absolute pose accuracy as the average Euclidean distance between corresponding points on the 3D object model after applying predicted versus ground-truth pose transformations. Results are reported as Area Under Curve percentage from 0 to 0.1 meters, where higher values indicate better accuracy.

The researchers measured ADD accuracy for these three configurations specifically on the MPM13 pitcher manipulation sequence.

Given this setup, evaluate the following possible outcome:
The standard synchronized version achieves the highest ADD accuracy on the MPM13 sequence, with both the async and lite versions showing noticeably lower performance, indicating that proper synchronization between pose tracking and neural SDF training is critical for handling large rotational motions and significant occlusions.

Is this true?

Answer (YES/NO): YES